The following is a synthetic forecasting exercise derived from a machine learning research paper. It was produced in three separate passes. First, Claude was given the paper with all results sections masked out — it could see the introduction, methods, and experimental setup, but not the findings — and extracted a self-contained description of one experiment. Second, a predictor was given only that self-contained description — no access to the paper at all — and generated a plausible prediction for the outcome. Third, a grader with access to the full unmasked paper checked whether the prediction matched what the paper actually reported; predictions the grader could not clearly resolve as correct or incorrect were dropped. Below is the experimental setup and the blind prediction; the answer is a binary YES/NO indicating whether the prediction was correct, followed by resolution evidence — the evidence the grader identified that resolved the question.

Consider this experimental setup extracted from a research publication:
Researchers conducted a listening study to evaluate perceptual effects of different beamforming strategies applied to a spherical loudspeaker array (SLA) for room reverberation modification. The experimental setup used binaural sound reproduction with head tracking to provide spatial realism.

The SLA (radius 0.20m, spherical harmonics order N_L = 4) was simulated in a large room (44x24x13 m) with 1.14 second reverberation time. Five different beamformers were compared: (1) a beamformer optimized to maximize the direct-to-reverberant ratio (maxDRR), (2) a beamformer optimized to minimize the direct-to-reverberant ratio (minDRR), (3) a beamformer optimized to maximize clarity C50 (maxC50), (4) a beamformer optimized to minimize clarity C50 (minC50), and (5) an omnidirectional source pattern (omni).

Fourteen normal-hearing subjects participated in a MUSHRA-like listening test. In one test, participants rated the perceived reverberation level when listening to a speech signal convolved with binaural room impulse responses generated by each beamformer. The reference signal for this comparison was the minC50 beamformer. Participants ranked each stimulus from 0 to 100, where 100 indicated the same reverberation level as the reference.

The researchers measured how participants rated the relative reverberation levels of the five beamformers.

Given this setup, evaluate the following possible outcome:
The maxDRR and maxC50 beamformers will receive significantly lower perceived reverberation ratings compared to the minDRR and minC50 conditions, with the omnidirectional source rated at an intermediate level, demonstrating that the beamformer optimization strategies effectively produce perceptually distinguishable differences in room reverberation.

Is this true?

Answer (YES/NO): YES